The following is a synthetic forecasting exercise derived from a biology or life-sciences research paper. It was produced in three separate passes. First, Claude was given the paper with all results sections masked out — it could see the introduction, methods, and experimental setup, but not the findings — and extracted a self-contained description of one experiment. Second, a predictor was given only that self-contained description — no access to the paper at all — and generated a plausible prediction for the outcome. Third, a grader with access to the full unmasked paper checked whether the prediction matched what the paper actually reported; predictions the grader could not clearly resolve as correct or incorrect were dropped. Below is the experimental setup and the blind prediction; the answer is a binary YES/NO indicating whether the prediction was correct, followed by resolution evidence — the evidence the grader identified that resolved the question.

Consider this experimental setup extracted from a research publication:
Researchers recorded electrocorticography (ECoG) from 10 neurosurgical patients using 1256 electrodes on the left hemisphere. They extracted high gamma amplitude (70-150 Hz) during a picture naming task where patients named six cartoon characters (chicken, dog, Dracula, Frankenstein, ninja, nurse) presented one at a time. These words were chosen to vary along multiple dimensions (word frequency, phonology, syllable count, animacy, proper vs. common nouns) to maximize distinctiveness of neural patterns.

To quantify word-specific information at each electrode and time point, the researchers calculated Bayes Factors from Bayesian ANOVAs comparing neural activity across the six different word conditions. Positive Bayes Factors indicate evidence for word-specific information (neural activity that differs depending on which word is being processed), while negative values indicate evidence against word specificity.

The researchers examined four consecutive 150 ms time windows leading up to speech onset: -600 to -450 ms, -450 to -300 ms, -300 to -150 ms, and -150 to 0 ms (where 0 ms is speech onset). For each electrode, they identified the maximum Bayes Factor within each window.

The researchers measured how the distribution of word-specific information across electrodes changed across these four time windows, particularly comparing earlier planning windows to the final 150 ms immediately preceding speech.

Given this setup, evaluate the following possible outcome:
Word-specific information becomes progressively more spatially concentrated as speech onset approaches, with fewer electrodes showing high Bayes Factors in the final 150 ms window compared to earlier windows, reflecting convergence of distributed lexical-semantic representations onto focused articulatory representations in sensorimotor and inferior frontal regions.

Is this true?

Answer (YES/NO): NO